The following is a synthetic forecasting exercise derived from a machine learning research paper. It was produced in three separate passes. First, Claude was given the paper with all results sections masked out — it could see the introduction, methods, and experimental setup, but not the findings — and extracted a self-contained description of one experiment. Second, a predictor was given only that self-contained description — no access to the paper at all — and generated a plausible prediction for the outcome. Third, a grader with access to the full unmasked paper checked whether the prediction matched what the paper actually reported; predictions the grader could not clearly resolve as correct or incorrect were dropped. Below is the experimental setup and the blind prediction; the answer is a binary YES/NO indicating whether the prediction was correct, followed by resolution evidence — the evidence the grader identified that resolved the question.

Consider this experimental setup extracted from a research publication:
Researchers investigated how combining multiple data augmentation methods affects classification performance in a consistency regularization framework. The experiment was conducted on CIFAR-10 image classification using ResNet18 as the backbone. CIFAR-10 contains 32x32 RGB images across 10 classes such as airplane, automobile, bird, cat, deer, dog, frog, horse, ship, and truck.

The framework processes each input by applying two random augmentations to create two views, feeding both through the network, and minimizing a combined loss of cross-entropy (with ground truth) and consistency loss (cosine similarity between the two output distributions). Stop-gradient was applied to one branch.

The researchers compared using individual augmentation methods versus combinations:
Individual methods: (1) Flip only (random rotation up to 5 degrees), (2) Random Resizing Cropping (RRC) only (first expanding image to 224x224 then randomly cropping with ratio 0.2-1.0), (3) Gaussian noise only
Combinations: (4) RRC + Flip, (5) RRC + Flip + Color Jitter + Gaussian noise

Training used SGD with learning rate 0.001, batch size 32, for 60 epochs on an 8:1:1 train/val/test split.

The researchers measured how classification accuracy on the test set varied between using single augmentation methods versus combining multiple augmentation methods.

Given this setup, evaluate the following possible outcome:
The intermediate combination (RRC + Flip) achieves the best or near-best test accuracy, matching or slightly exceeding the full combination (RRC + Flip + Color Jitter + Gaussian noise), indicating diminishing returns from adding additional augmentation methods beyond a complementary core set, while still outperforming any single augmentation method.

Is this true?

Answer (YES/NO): NO